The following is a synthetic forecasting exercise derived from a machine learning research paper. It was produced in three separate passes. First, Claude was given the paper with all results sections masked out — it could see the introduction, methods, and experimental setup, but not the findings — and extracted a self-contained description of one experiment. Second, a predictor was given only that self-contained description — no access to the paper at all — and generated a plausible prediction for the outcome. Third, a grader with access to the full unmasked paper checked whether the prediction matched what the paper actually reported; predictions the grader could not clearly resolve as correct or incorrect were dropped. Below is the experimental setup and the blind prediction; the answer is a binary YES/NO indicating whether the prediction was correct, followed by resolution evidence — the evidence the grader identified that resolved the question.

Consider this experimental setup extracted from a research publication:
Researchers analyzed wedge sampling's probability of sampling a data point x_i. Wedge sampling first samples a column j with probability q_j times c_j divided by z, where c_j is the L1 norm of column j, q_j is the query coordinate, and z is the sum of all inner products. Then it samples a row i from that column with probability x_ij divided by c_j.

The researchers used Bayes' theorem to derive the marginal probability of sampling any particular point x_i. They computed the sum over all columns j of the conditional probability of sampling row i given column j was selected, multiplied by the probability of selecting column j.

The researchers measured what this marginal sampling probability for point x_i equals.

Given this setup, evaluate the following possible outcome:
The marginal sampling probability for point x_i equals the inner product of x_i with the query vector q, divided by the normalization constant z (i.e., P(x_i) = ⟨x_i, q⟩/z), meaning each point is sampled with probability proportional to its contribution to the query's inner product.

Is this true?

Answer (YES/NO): YES